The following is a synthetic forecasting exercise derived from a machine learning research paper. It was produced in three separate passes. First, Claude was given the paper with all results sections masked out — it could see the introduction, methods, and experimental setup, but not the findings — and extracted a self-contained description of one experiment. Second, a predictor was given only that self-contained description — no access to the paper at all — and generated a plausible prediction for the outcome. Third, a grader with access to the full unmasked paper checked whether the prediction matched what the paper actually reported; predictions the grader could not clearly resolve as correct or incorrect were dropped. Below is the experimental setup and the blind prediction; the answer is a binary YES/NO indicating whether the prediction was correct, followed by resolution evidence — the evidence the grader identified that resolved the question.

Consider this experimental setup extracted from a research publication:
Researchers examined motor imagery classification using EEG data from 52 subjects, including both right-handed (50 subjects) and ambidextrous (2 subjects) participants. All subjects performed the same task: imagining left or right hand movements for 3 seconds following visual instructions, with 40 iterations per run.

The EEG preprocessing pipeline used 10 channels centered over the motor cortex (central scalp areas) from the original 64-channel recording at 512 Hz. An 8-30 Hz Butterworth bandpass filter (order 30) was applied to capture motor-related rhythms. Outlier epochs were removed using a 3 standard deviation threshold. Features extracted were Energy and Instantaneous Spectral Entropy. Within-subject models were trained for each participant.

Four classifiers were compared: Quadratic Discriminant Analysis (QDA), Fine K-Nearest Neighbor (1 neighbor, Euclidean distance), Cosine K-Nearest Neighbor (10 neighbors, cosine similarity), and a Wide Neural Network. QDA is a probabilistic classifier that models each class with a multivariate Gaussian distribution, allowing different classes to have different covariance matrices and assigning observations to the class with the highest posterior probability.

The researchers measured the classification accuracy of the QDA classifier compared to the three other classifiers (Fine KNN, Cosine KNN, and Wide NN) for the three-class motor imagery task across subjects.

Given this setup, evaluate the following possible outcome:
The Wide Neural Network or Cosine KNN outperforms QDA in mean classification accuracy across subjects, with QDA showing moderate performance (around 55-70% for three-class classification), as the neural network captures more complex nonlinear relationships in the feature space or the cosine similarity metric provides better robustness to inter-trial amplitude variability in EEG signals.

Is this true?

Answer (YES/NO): NO